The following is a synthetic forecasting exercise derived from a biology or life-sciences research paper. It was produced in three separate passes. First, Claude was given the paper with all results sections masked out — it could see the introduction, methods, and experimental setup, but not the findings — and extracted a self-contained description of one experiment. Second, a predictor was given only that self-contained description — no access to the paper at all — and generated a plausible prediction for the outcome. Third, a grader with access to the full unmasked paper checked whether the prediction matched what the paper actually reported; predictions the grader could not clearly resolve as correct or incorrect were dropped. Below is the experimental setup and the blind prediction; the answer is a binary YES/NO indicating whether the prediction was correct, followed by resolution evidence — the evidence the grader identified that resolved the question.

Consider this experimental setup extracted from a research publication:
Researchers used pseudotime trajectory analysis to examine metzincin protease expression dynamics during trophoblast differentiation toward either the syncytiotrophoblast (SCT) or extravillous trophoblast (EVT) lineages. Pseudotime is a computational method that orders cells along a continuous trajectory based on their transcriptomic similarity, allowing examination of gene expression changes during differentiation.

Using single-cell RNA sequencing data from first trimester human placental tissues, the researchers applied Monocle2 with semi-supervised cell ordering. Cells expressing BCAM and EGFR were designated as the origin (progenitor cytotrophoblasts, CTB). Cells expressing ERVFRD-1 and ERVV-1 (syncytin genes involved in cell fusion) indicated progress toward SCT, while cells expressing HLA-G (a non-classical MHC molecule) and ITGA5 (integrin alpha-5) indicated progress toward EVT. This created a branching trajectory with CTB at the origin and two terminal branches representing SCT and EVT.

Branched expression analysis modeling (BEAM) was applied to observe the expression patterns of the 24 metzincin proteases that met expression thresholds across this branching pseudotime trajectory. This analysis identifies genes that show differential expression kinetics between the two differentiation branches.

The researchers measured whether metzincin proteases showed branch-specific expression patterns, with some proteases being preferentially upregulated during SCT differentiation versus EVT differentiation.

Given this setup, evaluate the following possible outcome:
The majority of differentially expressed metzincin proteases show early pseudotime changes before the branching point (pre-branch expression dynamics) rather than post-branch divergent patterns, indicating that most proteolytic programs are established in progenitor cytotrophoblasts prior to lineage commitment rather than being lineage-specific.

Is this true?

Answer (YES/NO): NO